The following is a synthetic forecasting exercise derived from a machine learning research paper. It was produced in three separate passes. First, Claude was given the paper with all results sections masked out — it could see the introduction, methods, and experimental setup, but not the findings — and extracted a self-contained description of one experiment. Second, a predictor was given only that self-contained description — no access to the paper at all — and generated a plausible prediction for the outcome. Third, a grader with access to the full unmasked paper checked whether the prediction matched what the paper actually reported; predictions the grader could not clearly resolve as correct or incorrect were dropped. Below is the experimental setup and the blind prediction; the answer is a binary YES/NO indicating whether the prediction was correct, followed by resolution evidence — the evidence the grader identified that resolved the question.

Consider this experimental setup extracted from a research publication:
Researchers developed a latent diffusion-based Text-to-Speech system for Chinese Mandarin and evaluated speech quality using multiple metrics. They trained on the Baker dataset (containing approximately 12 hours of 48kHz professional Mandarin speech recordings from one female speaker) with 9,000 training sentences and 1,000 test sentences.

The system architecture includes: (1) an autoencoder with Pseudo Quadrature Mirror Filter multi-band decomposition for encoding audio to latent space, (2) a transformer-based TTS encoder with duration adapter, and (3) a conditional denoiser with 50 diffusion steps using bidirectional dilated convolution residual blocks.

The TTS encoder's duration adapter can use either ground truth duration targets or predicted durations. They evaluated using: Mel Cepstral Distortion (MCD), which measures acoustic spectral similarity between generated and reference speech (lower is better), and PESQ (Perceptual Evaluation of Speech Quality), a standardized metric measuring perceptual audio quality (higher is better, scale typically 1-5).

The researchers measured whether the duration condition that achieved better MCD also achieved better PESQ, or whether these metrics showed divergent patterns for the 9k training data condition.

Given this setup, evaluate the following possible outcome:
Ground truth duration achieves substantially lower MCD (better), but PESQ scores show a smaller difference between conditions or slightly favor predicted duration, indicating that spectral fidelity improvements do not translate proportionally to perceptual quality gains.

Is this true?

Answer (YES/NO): YES